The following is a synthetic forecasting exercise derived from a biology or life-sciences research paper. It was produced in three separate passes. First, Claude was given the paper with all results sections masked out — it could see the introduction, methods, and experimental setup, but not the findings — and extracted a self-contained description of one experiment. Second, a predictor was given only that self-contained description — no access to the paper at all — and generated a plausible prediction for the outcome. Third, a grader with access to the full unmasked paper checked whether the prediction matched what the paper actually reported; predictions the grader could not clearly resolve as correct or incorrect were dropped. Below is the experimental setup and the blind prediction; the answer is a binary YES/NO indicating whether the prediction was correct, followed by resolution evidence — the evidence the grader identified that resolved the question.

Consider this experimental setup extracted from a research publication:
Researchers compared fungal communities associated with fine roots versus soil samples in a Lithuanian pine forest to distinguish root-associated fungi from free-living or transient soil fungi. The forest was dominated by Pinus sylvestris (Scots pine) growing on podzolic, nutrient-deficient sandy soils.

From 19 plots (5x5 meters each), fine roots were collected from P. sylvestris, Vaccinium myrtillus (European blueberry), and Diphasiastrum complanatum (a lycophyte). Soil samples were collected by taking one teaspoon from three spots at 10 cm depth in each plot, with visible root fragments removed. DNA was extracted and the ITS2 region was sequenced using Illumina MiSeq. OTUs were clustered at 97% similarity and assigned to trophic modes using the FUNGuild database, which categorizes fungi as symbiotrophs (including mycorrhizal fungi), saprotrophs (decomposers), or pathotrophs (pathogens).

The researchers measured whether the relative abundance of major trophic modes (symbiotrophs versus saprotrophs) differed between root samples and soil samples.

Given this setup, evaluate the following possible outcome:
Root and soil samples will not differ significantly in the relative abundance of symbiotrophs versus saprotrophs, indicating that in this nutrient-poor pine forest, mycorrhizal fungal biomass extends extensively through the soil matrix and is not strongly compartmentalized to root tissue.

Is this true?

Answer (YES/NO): NO